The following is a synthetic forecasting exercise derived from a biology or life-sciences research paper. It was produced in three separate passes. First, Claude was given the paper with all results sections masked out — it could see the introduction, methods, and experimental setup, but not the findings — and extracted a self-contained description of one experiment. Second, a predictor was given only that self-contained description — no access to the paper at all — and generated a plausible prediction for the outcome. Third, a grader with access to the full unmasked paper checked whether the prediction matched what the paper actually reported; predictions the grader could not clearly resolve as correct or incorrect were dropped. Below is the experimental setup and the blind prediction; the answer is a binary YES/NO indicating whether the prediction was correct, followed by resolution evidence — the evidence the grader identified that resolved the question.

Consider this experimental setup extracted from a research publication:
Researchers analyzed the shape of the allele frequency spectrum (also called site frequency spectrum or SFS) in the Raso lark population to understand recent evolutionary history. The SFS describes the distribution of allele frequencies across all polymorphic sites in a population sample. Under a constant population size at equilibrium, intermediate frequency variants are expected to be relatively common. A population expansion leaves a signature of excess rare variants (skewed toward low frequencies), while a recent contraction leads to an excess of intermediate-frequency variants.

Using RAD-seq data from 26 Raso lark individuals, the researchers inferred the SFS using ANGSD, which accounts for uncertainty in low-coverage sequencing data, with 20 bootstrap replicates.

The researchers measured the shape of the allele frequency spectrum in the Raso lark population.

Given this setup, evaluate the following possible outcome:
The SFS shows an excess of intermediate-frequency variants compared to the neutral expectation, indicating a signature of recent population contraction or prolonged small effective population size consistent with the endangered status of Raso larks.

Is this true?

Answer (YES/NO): NO